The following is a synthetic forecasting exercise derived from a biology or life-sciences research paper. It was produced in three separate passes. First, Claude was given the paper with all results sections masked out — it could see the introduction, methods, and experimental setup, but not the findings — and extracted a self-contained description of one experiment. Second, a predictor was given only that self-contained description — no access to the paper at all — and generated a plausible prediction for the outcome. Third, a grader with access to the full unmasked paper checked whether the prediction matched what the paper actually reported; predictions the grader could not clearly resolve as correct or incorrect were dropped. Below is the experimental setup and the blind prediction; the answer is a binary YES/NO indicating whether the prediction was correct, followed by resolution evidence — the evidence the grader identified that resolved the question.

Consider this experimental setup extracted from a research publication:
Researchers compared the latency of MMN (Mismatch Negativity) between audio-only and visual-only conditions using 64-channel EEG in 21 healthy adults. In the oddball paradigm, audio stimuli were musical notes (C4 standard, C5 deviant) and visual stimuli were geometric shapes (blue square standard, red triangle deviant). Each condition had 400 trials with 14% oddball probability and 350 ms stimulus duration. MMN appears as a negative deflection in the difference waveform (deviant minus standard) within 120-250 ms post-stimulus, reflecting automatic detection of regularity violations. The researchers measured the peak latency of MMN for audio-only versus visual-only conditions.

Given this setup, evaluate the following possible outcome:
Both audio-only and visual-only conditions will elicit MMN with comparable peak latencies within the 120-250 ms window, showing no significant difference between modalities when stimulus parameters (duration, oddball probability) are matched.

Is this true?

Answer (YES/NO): NO